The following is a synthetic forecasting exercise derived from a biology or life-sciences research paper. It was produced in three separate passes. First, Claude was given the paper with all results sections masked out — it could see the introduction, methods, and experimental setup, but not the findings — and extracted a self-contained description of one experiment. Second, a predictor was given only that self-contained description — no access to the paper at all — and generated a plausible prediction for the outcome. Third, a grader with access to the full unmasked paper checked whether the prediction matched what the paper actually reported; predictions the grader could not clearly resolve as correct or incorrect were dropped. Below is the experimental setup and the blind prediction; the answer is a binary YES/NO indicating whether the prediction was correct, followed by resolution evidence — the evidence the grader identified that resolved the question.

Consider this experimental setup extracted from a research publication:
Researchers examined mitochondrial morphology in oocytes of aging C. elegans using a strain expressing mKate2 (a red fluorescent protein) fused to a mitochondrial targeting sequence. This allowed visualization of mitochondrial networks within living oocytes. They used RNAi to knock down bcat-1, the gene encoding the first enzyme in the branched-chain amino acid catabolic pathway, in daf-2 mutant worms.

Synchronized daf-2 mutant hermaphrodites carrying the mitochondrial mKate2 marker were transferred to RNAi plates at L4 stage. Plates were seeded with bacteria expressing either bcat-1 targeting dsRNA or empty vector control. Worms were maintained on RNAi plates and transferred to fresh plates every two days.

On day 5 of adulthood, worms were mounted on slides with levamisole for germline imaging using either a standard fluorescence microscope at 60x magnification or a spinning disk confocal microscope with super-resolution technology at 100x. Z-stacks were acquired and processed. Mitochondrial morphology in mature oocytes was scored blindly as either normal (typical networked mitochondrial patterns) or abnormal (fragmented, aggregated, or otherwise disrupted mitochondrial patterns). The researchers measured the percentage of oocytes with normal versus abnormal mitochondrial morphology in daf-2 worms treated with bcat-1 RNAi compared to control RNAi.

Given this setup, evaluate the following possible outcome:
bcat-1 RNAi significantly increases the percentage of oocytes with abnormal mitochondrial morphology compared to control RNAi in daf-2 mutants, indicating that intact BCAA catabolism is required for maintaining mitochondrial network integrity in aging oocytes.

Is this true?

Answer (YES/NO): YES